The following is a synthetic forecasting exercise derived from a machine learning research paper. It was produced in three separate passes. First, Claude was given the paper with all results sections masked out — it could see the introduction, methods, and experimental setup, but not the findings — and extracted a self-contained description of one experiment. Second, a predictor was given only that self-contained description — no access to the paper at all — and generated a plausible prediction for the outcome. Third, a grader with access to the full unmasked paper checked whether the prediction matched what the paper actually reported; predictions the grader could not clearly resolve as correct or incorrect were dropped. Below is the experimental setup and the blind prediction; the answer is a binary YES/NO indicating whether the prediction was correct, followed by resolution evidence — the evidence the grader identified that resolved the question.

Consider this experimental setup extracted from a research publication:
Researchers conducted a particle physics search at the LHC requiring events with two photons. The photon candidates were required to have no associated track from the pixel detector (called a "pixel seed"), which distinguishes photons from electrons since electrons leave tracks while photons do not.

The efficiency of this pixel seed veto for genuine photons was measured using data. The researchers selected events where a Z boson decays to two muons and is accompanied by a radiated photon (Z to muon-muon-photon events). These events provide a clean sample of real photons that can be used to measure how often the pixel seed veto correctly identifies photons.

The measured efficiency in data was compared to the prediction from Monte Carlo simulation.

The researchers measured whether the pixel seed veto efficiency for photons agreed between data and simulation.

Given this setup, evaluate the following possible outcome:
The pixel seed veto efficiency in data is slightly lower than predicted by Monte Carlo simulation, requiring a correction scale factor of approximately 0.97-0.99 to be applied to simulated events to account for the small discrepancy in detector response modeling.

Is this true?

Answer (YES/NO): NO